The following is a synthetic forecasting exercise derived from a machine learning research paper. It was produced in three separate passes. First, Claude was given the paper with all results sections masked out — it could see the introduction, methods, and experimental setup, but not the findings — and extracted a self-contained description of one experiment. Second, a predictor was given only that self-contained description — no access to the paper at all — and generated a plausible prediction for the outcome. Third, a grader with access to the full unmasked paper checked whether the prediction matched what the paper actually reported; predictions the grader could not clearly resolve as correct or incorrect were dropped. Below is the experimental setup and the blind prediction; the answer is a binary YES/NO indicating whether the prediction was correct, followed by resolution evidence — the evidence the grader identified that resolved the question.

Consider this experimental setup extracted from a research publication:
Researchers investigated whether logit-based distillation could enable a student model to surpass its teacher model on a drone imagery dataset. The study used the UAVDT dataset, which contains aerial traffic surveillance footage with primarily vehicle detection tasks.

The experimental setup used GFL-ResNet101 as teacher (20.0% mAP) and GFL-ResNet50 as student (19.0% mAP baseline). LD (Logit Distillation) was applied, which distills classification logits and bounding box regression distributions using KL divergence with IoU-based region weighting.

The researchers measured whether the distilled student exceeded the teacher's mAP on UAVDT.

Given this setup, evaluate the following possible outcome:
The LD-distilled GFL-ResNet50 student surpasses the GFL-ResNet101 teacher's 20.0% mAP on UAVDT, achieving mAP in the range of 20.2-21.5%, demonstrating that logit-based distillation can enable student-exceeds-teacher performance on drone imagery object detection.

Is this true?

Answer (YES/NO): YES